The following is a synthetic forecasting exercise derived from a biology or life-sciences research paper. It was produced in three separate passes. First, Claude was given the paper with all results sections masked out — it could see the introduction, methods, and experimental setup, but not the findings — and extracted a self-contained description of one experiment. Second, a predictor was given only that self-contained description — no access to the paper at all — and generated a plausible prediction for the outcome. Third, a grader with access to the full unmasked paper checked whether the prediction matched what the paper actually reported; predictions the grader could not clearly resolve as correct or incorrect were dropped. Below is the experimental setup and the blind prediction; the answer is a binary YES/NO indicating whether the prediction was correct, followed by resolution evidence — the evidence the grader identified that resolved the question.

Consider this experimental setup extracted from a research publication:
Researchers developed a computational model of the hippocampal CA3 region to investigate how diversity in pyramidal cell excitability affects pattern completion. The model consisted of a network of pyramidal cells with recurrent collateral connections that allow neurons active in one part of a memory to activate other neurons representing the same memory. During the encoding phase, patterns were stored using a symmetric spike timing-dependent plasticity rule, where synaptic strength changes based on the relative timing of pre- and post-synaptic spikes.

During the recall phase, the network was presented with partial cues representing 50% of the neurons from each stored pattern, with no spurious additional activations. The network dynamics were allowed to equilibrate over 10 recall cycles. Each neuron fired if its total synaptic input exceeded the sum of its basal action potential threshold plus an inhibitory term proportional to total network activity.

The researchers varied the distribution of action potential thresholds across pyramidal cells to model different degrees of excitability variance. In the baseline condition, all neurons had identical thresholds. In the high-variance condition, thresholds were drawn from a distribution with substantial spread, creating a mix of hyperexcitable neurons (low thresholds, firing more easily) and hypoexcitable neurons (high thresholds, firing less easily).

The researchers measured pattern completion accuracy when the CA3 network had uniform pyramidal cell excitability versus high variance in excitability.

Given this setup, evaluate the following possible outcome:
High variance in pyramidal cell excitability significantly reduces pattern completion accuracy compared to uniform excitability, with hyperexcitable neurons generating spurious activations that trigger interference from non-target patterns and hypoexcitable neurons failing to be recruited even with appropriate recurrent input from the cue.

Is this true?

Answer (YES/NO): YES